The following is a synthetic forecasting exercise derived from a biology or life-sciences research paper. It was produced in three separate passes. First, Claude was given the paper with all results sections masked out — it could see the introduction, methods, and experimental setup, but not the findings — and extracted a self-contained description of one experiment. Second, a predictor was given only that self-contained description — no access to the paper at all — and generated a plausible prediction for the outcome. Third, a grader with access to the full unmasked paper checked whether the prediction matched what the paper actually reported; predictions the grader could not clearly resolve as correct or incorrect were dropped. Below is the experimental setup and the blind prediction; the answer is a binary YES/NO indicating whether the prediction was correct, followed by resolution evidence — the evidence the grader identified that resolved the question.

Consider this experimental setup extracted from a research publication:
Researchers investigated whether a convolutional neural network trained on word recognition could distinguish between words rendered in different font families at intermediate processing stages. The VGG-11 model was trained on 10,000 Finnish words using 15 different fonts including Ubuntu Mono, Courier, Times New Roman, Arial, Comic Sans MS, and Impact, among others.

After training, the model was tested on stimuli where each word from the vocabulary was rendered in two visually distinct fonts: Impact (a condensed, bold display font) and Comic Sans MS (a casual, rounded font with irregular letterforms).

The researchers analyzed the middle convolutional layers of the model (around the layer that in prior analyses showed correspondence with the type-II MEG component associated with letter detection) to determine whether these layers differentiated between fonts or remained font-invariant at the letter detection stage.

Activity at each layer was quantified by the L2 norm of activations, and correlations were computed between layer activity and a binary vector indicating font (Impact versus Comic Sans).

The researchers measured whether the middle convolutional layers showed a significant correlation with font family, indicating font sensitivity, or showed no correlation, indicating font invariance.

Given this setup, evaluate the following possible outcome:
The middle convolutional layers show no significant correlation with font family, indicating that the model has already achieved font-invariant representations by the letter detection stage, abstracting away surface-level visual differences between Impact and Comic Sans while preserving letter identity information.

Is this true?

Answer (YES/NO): YES